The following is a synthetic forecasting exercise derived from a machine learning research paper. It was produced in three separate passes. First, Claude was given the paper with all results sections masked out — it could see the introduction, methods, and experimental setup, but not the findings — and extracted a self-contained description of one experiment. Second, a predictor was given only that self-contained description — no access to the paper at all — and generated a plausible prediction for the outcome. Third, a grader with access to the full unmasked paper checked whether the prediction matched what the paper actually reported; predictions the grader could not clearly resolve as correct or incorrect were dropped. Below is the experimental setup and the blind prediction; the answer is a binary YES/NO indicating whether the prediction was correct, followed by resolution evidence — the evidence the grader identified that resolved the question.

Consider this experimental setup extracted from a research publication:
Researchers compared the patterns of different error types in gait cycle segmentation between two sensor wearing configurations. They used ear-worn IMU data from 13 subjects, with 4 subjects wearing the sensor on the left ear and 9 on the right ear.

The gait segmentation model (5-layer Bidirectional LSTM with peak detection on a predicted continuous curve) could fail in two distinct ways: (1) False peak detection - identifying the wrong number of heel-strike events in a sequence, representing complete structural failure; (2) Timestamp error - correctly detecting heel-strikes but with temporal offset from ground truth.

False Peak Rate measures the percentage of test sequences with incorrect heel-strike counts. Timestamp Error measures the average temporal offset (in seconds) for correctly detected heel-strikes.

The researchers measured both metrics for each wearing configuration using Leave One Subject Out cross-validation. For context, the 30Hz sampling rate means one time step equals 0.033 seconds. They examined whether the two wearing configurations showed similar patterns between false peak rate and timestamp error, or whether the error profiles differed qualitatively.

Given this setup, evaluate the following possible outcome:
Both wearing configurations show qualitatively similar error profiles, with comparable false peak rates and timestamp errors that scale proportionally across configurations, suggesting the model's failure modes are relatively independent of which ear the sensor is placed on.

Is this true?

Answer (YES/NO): NO